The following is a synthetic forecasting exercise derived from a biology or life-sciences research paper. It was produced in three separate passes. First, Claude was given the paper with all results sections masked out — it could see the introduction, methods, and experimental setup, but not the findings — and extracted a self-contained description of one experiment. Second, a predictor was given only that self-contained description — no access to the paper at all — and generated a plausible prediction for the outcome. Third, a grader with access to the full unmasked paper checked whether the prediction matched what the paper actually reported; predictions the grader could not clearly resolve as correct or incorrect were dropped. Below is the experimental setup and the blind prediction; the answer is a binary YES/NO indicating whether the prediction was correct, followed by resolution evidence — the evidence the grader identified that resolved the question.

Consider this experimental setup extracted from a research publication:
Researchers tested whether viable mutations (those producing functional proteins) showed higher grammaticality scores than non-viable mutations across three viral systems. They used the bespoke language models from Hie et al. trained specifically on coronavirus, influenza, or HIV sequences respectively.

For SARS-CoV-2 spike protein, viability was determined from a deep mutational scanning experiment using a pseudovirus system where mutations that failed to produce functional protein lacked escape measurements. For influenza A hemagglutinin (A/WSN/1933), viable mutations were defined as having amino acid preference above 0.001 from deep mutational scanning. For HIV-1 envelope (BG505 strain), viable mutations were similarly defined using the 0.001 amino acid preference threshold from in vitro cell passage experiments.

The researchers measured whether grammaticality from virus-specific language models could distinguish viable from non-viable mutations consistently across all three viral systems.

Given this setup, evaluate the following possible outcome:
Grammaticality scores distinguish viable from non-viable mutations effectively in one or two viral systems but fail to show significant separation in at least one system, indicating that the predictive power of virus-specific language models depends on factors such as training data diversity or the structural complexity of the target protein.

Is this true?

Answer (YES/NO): NO